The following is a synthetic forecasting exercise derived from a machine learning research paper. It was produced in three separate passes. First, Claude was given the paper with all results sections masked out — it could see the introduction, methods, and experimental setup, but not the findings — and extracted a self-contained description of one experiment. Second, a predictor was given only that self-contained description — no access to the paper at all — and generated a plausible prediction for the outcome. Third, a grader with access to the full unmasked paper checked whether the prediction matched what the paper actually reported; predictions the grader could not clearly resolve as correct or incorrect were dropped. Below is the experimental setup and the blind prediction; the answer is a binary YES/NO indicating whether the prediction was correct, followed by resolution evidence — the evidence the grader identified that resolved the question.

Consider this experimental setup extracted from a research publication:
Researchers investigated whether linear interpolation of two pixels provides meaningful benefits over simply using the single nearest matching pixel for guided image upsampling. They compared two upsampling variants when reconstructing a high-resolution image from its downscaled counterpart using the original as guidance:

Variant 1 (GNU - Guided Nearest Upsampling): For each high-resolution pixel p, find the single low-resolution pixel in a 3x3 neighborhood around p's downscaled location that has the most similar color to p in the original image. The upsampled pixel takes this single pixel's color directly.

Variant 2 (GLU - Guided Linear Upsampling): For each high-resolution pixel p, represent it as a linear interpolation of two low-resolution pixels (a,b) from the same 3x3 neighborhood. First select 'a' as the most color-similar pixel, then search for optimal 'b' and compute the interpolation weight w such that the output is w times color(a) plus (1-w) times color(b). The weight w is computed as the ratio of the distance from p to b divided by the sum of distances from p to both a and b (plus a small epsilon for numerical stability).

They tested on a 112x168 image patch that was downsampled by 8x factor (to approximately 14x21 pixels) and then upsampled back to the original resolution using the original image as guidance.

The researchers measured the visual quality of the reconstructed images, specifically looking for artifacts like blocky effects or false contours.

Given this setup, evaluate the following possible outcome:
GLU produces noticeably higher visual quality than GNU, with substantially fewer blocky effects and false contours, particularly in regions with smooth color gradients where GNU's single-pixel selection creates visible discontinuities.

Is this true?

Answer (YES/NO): YES